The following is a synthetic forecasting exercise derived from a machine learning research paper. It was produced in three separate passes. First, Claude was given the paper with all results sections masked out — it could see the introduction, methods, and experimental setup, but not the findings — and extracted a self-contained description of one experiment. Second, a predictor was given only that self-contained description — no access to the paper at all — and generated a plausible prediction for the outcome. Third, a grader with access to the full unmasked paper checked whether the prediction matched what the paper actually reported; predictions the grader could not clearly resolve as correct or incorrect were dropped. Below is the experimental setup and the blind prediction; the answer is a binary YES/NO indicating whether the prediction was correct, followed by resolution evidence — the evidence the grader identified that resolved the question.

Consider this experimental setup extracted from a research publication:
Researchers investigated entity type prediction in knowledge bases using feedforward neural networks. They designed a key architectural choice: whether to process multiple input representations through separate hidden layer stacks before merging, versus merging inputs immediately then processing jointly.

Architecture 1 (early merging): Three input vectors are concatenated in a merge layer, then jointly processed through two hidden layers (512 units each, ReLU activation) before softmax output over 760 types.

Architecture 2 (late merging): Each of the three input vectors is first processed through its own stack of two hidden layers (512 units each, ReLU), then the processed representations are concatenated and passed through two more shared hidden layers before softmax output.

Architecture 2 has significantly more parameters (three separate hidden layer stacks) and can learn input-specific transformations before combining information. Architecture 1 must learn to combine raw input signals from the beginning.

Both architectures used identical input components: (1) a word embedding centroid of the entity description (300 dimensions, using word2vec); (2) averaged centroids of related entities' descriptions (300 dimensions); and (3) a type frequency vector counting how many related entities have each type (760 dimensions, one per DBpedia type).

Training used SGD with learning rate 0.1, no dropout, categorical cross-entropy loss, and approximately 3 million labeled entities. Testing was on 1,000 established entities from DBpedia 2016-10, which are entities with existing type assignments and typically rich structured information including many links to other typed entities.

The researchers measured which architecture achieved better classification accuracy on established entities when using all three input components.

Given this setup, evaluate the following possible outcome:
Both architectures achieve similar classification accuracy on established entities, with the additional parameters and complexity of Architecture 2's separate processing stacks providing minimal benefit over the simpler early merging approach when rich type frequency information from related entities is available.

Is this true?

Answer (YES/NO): NO